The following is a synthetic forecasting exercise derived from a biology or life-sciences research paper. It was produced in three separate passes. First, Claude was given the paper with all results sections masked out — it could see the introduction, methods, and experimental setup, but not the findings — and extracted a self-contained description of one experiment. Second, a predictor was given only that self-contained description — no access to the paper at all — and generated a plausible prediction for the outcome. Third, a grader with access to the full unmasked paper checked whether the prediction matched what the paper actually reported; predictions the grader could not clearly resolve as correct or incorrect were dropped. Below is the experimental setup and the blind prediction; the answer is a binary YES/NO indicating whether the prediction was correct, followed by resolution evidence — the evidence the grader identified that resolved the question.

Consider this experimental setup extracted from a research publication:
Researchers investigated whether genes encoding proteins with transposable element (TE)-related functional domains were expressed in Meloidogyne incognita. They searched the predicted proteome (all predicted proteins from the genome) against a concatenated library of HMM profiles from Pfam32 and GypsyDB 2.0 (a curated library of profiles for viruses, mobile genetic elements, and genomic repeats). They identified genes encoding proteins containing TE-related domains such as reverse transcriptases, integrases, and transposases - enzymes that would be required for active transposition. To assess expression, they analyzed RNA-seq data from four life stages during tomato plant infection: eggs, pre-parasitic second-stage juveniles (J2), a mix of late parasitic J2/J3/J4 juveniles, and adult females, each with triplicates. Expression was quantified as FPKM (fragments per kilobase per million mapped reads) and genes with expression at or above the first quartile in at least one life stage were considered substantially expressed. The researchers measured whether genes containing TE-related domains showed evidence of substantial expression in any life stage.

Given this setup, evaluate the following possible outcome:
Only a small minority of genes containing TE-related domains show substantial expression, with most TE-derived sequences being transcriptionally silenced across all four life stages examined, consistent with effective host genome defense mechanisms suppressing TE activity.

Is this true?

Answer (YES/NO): NO